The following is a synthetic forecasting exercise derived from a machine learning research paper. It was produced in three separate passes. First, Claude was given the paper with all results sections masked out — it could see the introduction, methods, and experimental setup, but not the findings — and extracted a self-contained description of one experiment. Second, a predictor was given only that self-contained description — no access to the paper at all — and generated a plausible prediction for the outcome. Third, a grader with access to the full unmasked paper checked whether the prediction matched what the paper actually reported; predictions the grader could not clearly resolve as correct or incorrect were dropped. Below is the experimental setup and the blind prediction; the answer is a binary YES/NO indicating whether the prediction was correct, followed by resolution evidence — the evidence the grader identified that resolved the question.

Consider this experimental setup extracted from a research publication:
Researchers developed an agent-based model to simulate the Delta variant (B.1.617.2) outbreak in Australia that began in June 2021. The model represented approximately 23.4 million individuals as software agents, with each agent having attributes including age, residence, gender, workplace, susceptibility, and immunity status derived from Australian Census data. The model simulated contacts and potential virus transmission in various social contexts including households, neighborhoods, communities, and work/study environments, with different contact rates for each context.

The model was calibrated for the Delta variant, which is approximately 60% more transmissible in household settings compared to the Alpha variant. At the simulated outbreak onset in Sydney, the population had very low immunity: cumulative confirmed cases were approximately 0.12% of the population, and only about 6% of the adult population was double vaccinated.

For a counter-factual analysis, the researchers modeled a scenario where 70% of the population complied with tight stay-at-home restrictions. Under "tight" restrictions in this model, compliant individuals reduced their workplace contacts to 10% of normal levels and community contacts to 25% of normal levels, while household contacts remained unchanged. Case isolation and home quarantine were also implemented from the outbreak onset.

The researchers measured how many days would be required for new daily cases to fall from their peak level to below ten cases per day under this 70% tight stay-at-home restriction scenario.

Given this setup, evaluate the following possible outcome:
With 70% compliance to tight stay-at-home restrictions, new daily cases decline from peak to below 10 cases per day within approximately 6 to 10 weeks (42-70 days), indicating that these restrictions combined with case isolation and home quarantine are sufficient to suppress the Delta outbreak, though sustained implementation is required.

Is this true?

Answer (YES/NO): YES